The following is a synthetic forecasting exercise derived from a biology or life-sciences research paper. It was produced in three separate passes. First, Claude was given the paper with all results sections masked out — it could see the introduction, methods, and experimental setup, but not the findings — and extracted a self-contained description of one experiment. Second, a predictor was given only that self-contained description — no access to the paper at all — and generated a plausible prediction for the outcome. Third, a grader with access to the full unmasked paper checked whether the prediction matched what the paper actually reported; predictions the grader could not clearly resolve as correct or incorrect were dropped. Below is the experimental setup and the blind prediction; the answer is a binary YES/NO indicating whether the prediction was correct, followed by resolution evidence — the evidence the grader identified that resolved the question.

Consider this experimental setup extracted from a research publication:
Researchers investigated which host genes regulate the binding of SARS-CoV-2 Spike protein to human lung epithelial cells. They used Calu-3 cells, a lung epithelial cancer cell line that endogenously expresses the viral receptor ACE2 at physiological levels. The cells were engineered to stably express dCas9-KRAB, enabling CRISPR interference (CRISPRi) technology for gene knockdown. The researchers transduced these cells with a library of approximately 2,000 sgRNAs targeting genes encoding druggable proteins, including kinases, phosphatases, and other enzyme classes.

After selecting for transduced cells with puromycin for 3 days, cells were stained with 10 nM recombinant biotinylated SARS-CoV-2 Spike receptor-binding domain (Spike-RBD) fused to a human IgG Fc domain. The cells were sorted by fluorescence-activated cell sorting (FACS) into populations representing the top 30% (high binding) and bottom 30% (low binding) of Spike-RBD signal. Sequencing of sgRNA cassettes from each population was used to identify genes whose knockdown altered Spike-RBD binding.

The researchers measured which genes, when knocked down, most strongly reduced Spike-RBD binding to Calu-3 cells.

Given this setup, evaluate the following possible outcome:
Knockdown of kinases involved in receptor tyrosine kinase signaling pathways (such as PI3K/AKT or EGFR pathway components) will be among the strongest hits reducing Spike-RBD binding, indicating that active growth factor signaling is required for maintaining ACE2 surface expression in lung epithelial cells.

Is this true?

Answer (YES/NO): NO